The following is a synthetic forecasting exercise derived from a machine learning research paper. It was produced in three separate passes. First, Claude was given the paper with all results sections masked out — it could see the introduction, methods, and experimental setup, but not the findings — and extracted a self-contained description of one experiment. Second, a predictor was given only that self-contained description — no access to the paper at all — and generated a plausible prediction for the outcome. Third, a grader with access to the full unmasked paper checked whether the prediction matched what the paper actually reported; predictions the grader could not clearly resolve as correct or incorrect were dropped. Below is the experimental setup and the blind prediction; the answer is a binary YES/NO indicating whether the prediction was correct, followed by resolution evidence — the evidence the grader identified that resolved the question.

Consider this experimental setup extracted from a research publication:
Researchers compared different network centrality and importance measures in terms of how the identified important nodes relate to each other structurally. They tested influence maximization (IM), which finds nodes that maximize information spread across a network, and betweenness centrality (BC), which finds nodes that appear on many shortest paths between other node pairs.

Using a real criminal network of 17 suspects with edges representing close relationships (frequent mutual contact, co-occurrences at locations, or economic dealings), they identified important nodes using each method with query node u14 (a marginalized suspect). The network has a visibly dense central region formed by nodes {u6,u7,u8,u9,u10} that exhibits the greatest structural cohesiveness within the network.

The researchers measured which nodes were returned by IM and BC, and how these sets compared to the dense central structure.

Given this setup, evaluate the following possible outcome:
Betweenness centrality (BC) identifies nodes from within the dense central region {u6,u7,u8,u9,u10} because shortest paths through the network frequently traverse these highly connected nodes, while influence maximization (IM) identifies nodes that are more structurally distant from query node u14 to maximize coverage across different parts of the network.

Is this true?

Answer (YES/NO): NO